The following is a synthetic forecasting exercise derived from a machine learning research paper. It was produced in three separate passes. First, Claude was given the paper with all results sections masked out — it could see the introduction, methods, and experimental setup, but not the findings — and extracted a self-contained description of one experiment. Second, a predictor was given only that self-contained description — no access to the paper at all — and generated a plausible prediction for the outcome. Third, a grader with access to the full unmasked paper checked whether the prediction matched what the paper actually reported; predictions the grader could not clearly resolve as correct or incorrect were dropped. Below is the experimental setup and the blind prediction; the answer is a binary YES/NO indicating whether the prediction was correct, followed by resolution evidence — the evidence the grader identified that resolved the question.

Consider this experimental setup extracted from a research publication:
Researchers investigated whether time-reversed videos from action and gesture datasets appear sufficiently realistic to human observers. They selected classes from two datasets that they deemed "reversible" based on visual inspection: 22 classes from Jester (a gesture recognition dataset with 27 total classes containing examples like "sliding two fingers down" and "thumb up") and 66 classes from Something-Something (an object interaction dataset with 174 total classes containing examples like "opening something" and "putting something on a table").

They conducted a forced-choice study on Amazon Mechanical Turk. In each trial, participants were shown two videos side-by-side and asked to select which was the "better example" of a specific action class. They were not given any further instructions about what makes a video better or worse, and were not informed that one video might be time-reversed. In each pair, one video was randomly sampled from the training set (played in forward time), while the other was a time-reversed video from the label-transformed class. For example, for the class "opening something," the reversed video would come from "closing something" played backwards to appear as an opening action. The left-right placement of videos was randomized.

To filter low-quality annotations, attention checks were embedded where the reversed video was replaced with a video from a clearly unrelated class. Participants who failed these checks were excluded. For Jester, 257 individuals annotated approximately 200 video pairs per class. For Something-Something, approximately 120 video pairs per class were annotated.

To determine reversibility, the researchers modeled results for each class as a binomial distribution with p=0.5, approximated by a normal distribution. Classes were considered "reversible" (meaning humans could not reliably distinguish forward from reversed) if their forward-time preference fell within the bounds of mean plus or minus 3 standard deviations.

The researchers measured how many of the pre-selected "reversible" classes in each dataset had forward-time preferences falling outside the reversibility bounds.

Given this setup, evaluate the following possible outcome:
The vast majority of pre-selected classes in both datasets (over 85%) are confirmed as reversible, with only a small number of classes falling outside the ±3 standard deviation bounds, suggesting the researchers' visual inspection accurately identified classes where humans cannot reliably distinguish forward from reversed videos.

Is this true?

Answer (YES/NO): YES